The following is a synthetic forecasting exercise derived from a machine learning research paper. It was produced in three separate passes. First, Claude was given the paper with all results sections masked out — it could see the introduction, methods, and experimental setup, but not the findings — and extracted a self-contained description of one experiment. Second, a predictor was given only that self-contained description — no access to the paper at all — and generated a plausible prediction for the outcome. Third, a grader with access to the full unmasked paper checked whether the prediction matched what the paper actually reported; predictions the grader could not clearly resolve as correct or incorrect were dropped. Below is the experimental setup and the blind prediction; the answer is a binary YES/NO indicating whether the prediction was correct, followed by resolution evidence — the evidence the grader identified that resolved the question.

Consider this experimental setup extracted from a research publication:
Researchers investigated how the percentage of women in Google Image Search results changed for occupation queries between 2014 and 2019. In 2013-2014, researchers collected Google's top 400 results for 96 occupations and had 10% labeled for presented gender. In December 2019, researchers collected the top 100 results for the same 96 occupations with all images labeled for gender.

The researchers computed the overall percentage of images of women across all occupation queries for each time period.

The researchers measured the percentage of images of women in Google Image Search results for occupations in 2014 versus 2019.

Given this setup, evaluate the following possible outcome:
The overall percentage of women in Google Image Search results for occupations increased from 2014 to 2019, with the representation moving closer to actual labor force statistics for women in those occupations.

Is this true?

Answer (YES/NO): NO